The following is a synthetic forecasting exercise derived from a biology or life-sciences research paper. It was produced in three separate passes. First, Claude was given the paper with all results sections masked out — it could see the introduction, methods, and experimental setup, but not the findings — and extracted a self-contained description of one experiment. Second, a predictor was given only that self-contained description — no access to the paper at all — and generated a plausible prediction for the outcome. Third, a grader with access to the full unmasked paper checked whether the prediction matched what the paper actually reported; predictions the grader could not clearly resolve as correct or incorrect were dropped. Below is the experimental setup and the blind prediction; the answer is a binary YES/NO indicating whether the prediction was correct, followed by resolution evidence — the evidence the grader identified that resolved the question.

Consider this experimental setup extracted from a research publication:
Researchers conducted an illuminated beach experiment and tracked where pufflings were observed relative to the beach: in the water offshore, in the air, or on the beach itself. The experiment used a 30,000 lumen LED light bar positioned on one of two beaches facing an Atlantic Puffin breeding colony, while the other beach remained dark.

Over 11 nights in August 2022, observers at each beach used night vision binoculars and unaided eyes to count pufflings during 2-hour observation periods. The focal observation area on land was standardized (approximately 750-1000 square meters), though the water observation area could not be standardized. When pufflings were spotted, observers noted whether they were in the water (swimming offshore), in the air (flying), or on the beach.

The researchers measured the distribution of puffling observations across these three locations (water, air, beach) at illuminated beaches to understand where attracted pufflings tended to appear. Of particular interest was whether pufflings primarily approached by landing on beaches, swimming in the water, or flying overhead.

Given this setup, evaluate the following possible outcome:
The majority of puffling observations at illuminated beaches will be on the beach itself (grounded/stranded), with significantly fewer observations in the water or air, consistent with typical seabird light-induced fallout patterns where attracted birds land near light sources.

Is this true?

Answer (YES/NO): NO